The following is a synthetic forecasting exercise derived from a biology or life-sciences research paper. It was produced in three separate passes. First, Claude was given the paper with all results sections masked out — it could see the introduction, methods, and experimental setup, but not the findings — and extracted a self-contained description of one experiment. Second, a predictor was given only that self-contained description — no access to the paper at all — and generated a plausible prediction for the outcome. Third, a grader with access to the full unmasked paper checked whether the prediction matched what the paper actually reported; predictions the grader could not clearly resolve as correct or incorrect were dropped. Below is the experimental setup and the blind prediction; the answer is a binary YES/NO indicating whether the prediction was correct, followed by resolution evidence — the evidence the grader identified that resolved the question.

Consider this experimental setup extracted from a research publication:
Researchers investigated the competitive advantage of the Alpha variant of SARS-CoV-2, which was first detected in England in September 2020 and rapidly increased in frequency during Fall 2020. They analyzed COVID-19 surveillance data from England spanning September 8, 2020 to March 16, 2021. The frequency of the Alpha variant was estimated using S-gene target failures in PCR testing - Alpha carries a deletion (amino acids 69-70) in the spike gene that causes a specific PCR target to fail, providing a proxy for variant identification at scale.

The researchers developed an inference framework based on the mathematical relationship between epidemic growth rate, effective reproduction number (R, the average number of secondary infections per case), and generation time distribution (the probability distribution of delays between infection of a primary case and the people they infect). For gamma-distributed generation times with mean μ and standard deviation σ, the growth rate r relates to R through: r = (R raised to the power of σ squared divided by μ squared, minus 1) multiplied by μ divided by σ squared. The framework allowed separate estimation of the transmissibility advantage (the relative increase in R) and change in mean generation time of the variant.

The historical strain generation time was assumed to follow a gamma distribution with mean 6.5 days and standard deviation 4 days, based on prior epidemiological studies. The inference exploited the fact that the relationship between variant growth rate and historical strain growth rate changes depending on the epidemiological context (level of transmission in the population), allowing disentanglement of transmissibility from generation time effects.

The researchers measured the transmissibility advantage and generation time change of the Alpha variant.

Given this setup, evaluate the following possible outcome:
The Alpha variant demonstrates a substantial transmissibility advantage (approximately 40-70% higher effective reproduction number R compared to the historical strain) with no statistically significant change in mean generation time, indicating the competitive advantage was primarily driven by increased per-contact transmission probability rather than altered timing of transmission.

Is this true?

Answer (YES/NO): YES